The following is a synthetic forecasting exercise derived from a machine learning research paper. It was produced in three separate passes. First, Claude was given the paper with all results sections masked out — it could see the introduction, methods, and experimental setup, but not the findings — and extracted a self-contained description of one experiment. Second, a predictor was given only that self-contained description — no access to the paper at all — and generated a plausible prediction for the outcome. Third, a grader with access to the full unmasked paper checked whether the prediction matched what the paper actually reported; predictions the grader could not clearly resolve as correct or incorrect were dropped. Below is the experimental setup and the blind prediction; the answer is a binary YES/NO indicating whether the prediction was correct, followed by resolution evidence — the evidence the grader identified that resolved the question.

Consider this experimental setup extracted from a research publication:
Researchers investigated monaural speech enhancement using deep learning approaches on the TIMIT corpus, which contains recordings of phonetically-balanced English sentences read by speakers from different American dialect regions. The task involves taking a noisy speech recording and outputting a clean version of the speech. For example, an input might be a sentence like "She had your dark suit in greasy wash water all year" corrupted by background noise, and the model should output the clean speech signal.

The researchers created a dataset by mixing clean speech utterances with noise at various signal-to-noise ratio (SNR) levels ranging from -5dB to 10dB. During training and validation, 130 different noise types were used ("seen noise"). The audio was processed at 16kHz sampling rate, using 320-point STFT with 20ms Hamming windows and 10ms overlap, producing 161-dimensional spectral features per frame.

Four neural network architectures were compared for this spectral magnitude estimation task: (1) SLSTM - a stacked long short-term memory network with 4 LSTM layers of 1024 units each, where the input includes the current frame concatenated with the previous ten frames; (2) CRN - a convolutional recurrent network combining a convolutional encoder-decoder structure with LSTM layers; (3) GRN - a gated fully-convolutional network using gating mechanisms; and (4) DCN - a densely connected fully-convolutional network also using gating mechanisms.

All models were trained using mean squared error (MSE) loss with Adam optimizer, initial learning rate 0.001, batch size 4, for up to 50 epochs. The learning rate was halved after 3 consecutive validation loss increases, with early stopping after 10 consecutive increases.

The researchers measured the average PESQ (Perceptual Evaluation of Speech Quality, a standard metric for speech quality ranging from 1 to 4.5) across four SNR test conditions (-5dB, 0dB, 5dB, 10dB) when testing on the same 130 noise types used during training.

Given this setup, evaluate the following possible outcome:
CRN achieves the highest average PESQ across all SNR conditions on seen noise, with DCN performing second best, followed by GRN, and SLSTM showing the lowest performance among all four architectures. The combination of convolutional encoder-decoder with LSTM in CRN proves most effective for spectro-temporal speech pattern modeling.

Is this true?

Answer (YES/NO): NO